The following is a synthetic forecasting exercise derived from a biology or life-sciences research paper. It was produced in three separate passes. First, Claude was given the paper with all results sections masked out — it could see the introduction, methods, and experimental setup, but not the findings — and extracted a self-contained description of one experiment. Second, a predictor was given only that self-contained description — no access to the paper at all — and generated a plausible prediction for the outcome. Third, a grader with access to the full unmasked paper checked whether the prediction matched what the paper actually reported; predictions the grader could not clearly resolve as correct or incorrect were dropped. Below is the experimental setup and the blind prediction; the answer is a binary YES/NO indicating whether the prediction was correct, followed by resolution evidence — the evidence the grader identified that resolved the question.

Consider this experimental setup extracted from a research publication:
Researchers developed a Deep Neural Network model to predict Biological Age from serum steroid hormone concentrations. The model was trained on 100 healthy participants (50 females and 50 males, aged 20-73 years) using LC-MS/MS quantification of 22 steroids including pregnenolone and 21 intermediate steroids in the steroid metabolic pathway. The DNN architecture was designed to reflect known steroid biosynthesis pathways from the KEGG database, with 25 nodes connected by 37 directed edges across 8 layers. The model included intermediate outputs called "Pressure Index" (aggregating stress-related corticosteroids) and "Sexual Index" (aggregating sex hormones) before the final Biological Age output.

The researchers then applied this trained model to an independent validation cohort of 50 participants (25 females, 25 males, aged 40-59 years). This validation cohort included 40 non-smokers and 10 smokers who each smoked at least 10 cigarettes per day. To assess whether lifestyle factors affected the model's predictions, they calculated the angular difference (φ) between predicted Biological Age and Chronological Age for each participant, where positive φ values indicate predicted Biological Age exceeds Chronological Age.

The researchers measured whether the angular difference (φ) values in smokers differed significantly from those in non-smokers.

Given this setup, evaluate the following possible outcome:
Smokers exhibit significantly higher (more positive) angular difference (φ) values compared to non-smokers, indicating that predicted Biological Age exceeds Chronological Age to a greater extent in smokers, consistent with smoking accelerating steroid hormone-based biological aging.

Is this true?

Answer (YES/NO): NO